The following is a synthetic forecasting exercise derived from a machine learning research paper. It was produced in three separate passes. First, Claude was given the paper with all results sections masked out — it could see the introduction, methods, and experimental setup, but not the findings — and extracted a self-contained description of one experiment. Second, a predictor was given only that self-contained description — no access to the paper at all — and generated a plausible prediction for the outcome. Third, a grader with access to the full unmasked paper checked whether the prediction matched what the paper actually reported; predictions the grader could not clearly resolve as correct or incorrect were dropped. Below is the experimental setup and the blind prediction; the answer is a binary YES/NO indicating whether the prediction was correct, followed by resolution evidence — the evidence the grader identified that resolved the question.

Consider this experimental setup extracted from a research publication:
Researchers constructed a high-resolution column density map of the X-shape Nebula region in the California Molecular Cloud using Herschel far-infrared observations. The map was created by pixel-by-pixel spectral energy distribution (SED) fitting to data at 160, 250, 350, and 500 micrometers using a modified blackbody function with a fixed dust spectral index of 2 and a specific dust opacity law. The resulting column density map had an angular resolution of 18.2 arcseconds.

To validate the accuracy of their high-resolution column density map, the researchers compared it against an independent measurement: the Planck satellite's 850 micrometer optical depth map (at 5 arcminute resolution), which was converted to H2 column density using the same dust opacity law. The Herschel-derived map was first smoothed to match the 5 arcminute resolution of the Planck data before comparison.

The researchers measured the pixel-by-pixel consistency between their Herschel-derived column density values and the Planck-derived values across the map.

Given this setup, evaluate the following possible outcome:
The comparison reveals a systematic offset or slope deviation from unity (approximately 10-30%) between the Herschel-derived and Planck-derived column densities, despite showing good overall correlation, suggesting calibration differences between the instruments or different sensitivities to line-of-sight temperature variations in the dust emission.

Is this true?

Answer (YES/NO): NO